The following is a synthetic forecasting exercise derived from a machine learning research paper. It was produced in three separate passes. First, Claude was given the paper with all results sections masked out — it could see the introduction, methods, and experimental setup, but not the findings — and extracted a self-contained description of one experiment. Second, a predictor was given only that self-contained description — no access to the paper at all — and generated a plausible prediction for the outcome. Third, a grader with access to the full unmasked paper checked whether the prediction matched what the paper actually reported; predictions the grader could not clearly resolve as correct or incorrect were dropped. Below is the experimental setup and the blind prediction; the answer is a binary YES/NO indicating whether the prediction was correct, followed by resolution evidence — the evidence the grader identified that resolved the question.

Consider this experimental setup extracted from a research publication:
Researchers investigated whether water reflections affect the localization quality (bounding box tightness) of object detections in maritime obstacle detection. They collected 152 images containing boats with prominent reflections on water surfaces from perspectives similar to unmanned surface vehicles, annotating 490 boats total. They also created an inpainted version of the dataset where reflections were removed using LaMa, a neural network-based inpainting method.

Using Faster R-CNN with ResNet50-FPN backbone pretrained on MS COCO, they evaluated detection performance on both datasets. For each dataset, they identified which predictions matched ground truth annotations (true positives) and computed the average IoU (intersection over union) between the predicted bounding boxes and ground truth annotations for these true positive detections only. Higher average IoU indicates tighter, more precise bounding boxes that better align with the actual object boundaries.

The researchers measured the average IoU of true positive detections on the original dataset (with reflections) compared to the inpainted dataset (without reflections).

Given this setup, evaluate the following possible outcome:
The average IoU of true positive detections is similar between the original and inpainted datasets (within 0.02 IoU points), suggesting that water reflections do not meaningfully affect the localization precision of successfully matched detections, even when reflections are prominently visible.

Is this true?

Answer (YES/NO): NO